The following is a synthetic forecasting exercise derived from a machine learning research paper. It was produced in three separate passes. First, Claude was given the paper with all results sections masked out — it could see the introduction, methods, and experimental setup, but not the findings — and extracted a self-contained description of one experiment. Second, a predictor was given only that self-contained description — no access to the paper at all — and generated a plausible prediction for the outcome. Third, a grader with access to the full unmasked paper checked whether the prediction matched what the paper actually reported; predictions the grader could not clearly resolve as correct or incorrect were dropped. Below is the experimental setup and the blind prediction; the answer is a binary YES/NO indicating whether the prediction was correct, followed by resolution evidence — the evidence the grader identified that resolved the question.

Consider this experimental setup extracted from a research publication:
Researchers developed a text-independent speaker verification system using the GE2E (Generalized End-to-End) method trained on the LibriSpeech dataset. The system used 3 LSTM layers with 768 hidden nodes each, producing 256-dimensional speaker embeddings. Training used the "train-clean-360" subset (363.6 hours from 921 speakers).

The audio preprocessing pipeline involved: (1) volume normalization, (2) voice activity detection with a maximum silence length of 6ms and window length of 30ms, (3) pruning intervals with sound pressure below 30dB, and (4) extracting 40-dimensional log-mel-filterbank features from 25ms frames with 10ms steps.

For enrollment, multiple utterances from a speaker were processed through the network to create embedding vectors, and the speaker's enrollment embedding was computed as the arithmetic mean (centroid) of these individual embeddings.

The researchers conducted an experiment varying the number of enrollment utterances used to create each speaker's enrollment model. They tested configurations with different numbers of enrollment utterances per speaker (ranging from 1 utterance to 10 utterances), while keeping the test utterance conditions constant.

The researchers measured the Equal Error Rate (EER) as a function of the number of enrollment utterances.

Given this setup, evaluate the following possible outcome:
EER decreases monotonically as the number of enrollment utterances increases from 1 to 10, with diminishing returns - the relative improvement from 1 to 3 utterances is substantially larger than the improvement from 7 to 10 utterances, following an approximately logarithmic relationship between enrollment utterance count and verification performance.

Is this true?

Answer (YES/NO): NO